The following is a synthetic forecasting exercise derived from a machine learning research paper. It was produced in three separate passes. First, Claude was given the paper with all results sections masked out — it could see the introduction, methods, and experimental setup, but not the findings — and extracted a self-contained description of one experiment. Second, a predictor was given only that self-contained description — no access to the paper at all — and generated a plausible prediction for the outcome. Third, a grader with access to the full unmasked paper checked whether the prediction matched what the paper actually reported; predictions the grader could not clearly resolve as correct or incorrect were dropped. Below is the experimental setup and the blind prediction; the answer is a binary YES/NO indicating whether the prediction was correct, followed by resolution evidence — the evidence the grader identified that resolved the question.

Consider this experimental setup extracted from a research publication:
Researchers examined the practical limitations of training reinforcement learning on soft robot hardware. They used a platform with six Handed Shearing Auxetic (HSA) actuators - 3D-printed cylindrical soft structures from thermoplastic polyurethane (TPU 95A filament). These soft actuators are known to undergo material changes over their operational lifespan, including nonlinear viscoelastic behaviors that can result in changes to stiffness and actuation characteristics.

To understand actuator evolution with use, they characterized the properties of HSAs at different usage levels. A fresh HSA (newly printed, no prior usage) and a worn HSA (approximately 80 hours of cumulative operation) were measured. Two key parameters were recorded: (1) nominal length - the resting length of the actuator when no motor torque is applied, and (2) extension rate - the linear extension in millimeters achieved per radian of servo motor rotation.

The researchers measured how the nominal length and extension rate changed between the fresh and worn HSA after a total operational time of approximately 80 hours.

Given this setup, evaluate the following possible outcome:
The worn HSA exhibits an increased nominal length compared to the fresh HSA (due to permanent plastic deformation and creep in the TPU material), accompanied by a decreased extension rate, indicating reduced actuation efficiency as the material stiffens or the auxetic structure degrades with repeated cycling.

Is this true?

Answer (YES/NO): NO